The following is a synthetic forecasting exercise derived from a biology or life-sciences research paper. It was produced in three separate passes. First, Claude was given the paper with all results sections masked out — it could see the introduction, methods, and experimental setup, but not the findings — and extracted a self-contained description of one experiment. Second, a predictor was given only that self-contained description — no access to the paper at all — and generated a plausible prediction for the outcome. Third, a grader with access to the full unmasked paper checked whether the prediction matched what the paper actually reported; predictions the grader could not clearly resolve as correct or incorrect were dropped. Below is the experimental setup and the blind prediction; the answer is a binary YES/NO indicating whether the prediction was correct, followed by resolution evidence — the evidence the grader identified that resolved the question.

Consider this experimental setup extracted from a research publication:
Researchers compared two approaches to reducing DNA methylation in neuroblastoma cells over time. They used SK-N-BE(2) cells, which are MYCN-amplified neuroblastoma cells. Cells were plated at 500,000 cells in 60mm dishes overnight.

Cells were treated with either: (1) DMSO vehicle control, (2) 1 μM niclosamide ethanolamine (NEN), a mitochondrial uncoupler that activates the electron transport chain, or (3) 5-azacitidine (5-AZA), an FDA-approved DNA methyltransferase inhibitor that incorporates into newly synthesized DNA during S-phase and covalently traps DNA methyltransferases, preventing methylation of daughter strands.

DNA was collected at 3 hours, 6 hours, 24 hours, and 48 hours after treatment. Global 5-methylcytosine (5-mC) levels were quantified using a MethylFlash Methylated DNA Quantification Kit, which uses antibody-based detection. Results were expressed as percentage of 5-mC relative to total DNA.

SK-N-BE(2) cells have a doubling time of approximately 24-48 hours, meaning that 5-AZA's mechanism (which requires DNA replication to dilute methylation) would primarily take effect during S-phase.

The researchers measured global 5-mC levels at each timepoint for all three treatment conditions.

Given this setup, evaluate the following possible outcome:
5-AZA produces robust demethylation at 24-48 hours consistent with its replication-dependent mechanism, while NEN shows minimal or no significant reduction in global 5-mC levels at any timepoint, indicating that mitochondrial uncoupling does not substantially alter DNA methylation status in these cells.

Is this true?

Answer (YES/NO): NO